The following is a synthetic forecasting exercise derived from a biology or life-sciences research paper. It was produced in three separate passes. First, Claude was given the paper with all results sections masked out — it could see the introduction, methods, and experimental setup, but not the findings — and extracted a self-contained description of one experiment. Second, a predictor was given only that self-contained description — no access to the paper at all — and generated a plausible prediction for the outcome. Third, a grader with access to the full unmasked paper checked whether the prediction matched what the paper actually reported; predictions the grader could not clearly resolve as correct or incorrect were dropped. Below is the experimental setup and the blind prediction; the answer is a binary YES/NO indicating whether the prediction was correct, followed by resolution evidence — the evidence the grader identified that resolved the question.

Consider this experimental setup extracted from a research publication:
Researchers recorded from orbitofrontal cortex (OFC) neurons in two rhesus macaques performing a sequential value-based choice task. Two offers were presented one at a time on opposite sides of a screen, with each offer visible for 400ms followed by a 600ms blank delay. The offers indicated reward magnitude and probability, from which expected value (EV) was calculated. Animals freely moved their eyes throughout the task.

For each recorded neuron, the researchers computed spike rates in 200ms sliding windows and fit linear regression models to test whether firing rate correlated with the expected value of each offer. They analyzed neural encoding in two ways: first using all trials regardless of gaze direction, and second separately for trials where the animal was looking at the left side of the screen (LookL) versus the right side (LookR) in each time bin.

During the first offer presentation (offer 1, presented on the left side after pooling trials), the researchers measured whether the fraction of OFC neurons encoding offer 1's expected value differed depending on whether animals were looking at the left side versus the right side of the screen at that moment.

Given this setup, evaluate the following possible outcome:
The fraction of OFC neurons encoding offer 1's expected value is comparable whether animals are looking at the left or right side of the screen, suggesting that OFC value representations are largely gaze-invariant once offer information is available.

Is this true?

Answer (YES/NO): NO